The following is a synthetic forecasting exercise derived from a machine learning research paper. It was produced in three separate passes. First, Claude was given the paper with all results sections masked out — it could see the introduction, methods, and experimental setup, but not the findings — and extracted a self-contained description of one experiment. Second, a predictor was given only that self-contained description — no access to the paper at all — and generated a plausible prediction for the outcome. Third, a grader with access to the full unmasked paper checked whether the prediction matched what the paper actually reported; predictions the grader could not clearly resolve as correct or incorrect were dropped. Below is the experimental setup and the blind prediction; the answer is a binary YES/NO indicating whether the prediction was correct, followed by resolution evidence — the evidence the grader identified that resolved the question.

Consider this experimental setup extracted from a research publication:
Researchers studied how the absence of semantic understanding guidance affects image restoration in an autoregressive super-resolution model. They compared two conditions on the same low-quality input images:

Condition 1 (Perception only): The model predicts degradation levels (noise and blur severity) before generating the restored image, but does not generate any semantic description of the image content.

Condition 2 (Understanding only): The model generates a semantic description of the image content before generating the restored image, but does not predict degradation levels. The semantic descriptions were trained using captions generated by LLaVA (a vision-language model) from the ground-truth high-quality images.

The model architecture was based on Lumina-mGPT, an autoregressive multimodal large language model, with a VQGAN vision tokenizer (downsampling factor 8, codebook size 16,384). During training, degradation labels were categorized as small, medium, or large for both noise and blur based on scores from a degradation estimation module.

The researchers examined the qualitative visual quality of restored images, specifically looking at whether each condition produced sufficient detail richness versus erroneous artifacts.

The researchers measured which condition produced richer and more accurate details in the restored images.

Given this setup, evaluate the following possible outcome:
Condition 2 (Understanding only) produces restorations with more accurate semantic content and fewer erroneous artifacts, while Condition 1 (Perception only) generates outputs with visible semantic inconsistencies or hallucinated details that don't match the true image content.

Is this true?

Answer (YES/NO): NO